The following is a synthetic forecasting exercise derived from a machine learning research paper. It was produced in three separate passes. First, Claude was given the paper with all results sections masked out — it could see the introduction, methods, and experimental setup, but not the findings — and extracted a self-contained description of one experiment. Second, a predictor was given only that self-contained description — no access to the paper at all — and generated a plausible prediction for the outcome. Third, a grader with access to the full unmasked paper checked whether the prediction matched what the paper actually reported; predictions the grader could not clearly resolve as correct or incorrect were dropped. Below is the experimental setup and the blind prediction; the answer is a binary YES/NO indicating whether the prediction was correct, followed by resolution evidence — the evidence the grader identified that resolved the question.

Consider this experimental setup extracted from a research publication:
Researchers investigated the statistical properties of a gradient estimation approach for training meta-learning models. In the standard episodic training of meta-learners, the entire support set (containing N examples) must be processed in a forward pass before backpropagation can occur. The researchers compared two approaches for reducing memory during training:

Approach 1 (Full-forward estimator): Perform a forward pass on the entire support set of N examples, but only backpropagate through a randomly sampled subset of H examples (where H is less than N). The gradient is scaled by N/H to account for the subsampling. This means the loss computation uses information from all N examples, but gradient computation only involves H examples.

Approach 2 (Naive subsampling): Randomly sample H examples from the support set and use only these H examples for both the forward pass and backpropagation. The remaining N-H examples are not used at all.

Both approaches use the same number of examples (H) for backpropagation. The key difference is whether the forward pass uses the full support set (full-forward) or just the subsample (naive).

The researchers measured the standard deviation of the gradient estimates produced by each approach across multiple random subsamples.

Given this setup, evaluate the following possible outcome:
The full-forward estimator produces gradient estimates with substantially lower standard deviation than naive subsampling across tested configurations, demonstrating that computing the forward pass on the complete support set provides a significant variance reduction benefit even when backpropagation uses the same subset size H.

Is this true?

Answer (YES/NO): NO